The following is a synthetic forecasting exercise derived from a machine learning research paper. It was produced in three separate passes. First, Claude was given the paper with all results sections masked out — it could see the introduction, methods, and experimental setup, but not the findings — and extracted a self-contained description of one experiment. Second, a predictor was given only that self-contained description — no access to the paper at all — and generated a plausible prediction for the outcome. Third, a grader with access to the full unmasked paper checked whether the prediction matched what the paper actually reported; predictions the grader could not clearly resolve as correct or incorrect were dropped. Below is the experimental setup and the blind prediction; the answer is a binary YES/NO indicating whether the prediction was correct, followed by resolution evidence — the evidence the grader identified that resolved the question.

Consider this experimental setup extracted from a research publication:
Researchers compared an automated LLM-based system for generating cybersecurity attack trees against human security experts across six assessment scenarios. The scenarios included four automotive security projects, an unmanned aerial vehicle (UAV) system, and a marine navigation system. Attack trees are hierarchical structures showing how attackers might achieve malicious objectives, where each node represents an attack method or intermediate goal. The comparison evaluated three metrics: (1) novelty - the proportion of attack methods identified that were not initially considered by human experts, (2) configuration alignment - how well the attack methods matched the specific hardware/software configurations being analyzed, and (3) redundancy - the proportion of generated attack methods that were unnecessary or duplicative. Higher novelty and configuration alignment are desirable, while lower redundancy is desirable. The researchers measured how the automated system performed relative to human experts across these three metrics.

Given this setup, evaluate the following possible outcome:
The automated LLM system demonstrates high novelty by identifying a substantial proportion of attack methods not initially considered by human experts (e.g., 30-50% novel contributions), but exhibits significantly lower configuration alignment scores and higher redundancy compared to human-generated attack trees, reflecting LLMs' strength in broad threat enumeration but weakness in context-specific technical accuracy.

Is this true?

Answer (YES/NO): NO